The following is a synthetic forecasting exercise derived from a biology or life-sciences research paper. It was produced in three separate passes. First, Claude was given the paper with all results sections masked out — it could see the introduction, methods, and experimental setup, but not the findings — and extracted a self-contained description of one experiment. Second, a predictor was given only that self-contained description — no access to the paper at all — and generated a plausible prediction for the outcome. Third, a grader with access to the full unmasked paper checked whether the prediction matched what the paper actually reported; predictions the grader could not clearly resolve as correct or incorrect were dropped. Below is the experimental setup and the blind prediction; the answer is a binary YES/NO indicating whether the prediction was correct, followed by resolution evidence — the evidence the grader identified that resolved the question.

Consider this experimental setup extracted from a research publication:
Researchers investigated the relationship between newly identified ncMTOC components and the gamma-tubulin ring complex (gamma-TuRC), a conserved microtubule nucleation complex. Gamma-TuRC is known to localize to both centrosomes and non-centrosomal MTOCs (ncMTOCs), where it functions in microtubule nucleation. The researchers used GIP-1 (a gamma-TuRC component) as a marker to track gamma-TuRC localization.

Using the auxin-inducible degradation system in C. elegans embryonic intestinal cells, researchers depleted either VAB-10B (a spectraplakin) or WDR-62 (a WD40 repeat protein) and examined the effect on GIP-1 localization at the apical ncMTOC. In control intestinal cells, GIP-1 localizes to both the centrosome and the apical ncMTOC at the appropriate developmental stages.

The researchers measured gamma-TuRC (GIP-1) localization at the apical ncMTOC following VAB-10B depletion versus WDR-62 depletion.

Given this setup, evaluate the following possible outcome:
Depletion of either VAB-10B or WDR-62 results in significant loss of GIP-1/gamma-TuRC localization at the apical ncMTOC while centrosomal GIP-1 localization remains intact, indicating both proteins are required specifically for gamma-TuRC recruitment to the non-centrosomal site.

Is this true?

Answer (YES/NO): NO